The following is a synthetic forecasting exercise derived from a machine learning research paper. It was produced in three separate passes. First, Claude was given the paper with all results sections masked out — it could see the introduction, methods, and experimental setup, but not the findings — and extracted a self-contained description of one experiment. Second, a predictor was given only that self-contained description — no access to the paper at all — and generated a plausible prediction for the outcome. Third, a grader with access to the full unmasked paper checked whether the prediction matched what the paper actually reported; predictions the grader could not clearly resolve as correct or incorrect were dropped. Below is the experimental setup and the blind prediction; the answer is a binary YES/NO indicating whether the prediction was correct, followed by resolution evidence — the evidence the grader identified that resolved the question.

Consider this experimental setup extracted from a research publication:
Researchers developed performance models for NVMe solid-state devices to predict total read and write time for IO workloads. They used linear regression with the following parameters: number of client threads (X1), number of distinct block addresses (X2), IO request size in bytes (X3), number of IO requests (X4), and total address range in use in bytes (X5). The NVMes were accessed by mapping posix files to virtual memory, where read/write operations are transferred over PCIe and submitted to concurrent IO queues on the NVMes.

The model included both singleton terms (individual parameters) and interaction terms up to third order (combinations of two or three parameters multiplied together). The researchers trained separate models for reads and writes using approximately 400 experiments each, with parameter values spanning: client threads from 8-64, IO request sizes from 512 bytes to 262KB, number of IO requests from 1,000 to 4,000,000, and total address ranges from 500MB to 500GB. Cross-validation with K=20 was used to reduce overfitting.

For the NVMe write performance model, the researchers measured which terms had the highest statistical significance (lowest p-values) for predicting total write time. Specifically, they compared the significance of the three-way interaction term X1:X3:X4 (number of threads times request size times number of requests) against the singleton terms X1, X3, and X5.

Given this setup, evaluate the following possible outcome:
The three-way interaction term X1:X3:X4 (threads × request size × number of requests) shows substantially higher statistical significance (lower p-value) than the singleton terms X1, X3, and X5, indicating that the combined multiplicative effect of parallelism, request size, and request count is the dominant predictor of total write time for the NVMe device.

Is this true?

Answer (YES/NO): YES